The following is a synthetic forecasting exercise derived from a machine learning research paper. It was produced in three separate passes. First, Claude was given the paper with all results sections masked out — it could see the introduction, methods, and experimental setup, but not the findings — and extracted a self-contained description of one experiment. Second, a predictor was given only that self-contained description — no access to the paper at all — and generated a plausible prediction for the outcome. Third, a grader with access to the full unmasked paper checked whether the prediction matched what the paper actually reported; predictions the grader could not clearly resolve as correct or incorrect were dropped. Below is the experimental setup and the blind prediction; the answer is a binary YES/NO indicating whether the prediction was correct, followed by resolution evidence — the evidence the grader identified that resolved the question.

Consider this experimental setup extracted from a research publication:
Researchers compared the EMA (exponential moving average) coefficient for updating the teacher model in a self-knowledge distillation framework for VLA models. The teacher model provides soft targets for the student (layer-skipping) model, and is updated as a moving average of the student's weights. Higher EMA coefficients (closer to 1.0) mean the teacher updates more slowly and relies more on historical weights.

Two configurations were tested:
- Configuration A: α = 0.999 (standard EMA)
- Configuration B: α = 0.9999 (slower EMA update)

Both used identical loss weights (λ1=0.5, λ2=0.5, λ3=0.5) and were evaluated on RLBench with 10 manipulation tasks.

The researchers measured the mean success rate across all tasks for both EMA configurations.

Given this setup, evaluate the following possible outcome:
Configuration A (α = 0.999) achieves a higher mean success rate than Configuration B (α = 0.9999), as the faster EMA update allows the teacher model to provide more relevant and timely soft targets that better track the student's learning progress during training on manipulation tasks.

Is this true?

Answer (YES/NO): YES